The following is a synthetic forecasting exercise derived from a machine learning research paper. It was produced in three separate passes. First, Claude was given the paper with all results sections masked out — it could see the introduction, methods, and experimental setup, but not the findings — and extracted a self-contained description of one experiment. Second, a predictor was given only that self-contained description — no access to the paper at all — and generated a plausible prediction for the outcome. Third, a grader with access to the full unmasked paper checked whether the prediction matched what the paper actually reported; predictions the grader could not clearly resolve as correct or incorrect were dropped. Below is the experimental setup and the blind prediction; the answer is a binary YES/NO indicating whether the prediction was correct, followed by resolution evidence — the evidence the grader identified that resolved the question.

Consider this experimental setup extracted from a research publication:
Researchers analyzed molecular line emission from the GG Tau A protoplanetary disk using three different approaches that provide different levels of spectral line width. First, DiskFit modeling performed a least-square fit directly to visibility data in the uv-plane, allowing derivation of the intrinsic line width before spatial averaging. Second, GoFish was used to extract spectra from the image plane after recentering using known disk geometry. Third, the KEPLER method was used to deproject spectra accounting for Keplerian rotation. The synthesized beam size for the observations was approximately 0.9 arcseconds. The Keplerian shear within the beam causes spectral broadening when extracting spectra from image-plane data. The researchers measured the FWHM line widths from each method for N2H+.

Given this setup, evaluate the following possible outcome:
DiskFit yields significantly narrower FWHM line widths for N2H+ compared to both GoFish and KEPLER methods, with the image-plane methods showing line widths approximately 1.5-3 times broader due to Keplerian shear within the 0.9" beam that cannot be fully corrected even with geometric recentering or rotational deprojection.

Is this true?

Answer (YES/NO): YES